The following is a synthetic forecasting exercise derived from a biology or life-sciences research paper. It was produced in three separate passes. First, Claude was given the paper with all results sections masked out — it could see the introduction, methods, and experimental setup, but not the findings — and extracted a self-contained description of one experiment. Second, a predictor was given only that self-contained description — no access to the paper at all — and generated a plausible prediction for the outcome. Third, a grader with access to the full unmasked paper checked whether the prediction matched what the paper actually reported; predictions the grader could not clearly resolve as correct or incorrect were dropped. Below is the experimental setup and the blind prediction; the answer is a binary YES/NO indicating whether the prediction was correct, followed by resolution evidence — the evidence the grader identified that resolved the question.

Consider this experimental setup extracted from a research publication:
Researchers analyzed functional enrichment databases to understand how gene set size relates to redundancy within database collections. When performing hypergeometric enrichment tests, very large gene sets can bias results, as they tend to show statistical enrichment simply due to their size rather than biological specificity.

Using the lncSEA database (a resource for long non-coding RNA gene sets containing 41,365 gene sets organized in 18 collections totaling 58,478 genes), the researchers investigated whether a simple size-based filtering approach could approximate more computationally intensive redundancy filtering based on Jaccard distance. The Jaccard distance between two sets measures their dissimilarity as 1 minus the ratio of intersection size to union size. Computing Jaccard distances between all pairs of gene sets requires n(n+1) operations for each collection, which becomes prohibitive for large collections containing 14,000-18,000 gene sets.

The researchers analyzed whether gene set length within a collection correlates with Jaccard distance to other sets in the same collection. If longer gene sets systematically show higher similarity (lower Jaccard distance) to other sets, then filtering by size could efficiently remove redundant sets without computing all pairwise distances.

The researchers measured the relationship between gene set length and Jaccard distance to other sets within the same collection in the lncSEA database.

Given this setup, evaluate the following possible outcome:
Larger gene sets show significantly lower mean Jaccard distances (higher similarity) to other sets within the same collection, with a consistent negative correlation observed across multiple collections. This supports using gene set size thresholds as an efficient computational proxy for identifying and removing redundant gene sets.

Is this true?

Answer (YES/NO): YES